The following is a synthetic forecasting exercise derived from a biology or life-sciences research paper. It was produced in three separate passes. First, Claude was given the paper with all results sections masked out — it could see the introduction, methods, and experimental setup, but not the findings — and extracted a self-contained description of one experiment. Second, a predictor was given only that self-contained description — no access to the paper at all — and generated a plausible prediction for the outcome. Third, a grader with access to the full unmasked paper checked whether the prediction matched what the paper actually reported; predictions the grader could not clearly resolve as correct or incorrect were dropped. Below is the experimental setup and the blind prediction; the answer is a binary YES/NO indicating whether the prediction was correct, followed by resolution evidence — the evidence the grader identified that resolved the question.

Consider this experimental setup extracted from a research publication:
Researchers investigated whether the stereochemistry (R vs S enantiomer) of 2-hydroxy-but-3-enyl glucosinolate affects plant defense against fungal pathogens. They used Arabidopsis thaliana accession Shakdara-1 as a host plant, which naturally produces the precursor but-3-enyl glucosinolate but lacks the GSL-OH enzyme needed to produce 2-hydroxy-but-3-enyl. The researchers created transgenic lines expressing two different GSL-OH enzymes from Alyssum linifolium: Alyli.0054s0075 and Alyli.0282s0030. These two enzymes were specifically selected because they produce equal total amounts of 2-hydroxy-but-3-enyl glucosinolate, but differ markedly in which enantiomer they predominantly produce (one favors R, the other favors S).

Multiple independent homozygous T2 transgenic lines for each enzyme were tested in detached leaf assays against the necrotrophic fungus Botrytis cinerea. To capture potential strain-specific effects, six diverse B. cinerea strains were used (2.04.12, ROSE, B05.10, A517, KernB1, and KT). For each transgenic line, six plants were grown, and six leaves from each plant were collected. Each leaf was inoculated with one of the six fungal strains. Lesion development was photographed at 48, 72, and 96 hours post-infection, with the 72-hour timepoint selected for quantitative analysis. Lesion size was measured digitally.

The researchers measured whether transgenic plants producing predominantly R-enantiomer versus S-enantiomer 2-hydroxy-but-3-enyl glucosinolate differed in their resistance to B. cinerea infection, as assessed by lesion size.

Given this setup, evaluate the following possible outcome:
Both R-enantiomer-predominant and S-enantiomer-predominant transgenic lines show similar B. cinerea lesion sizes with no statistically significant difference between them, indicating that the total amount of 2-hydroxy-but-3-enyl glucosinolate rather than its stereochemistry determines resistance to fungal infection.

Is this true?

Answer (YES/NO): NO